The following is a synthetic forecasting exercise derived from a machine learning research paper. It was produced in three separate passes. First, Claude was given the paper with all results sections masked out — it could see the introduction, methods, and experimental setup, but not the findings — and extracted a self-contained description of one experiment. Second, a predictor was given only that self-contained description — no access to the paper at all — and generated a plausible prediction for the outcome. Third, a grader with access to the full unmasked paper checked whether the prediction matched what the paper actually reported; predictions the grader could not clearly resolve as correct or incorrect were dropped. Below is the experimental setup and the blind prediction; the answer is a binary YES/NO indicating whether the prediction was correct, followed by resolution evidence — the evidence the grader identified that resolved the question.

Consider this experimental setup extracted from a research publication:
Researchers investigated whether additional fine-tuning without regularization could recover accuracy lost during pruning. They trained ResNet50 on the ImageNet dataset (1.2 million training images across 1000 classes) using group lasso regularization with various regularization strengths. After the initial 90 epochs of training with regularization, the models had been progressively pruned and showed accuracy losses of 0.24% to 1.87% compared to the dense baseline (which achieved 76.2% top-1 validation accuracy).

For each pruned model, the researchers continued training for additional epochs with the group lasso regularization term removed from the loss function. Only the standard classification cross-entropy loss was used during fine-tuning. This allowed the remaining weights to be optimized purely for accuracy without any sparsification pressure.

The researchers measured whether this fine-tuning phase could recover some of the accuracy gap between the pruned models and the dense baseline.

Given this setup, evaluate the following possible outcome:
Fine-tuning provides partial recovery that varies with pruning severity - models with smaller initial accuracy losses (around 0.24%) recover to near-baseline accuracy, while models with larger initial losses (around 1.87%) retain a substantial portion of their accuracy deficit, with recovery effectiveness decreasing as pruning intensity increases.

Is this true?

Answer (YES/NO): YES